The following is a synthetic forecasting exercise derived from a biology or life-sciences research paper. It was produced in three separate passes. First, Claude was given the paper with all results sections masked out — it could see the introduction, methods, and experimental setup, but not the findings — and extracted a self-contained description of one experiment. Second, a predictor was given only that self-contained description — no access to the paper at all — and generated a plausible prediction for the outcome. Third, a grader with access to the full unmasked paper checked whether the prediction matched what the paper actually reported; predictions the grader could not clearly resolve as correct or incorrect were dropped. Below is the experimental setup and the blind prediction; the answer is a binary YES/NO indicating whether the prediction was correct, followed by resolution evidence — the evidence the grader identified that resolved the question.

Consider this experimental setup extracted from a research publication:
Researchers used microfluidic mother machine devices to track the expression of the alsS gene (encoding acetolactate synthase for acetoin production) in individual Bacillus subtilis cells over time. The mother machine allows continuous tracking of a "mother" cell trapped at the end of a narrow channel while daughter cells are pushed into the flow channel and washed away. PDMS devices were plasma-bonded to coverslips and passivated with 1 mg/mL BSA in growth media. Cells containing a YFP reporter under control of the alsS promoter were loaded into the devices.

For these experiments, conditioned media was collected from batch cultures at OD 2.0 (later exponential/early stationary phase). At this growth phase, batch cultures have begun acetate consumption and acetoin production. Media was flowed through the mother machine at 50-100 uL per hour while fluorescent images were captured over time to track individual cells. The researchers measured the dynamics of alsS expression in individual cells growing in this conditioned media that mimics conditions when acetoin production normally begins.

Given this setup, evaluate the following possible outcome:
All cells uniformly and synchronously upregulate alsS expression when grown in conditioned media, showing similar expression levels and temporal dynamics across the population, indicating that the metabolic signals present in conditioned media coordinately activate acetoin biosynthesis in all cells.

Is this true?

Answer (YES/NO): NO